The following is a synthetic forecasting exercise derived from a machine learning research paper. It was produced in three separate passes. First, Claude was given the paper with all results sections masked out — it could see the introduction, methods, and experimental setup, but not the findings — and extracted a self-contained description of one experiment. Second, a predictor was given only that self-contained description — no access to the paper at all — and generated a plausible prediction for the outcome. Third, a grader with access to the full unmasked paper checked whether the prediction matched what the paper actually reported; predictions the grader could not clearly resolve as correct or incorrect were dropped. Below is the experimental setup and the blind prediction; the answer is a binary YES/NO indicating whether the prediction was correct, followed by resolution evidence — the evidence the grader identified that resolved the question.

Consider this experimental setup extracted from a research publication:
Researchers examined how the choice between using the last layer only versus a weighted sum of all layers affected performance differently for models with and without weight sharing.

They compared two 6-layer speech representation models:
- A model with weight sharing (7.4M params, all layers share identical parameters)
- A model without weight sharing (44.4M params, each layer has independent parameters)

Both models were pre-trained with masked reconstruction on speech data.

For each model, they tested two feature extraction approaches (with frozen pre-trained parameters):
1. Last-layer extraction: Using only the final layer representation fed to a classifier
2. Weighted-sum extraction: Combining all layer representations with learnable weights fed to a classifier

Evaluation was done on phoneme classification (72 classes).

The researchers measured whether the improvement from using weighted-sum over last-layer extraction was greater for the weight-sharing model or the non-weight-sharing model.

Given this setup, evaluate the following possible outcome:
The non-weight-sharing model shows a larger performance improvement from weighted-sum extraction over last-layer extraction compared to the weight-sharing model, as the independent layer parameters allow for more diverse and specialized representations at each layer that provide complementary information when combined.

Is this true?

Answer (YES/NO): YES